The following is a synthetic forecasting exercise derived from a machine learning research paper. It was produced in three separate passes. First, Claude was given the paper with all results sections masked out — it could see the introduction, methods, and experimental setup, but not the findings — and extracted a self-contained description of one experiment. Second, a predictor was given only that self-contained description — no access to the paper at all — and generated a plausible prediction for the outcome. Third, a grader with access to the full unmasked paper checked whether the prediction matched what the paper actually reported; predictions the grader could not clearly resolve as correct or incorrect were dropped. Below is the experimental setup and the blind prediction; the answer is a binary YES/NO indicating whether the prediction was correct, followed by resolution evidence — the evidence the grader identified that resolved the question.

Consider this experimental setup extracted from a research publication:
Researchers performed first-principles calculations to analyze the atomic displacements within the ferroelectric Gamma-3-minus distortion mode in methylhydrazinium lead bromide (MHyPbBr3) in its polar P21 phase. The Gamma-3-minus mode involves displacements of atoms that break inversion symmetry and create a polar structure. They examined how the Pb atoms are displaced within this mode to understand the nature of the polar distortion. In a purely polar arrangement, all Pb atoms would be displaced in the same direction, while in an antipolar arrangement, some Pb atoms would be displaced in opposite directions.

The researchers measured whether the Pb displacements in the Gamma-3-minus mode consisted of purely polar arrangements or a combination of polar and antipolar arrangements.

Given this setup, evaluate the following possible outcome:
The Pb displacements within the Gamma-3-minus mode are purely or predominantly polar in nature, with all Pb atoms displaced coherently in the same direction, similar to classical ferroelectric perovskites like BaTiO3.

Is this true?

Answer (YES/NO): NO